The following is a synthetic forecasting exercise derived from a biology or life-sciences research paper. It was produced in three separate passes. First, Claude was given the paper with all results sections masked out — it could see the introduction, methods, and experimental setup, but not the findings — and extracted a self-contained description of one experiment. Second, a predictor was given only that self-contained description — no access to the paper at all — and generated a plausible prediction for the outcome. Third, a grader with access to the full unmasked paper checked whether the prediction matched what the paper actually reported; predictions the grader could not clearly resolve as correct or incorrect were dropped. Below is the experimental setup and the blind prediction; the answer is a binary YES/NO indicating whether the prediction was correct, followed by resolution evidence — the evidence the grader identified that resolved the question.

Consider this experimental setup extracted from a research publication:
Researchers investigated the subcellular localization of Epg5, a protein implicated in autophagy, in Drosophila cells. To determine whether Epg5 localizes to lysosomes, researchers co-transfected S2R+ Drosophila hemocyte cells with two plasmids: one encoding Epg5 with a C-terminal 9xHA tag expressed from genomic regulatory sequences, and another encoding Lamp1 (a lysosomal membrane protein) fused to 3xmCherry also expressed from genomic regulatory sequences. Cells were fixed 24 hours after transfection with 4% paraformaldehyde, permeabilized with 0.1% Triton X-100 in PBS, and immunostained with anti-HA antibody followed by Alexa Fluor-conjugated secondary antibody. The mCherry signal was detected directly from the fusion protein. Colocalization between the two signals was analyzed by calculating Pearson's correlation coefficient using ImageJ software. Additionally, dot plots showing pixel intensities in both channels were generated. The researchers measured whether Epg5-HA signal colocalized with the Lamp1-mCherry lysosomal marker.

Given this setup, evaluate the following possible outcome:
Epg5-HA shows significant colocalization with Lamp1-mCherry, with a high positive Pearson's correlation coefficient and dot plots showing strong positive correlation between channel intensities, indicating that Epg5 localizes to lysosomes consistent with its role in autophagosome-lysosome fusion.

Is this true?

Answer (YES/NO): NO